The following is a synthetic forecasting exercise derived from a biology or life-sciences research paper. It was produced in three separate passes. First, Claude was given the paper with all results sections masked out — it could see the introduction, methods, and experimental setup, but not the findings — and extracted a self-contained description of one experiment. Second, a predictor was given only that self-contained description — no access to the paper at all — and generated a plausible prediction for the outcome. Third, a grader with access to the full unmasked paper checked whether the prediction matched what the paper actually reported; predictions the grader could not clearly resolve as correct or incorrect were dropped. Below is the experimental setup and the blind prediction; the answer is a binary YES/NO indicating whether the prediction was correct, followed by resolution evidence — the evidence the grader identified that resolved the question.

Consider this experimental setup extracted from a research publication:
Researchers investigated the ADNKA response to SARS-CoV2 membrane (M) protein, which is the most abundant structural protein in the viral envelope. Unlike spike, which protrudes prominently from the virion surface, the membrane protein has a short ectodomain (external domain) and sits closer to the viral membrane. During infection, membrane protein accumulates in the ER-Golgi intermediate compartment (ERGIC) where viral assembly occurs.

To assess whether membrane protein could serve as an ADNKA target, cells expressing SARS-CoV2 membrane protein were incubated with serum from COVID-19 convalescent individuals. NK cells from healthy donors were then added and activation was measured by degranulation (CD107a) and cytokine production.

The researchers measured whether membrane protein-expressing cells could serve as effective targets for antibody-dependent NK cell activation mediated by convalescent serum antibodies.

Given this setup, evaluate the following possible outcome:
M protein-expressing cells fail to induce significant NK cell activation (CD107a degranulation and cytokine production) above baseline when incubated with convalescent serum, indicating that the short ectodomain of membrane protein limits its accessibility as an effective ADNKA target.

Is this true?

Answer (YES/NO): NO